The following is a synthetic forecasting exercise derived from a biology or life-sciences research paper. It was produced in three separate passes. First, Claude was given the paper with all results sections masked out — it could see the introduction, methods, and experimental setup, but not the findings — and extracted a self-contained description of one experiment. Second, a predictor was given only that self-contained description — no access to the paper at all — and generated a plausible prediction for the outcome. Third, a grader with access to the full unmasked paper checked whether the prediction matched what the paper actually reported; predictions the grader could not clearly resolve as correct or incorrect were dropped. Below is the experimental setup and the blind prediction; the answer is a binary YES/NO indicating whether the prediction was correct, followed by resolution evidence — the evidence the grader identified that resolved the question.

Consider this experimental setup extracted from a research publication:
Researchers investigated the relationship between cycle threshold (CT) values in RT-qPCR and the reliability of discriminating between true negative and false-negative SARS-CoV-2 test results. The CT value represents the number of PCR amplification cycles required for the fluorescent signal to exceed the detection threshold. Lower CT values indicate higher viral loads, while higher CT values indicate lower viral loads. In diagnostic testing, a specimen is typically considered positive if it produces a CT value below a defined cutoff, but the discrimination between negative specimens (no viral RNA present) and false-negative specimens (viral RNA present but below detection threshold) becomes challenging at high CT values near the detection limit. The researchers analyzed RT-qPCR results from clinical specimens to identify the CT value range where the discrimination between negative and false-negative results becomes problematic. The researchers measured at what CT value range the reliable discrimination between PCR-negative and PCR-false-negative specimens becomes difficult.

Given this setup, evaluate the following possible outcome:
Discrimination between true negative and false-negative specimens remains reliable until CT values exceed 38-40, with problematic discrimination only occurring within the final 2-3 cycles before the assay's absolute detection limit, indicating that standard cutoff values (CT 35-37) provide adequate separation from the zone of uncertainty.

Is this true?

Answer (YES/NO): NO